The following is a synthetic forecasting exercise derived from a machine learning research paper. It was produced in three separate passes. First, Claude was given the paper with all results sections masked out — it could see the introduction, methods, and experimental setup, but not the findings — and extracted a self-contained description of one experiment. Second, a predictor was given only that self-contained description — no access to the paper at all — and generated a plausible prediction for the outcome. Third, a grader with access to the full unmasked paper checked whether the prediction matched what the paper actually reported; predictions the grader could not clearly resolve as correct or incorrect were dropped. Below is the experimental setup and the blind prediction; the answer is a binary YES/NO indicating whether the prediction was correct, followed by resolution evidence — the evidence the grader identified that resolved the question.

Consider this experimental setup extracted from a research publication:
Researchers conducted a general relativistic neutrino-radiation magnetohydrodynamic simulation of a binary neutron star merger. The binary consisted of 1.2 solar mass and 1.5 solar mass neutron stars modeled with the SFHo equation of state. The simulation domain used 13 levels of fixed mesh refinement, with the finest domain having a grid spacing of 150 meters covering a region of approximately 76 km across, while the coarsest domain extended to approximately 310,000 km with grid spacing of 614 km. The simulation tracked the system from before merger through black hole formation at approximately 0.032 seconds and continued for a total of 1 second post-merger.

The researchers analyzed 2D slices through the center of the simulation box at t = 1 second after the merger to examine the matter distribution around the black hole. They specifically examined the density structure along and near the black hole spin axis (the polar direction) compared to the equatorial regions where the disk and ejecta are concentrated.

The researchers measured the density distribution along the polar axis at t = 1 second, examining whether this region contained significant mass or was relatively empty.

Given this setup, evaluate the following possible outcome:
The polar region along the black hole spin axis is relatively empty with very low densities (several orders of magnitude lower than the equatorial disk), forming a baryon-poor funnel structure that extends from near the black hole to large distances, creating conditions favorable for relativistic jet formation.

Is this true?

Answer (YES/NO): YES